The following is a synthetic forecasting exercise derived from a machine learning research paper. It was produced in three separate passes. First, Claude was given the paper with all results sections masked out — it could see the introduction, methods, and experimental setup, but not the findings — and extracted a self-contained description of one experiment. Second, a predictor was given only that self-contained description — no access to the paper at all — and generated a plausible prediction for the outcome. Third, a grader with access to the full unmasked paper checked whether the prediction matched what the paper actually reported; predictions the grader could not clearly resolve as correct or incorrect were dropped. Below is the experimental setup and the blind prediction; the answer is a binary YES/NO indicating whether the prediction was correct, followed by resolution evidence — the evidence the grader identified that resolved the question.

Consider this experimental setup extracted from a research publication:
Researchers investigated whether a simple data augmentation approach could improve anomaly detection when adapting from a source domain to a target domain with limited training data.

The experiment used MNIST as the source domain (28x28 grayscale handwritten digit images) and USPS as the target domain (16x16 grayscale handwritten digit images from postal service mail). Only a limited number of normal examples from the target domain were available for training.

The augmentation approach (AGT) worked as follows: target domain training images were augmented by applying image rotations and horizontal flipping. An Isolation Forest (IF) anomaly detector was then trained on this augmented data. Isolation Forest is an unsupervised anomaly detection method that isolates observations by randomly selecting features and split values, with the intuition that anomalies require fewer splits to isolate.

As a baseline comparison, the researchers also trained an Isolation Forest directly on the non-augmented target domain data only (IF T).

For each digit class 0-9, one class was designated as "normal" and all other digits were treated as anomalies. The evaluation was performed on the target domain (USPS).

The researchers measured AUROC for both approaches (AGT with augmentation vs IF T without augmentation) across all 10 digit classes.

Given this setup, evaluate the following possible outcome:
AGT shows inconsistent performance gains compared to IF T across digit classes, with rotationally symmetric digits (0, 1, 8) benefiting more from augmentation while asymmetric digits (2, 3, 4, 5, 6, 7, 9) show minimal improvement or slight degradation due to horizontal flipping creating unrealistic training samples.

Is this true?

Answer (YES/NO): NO